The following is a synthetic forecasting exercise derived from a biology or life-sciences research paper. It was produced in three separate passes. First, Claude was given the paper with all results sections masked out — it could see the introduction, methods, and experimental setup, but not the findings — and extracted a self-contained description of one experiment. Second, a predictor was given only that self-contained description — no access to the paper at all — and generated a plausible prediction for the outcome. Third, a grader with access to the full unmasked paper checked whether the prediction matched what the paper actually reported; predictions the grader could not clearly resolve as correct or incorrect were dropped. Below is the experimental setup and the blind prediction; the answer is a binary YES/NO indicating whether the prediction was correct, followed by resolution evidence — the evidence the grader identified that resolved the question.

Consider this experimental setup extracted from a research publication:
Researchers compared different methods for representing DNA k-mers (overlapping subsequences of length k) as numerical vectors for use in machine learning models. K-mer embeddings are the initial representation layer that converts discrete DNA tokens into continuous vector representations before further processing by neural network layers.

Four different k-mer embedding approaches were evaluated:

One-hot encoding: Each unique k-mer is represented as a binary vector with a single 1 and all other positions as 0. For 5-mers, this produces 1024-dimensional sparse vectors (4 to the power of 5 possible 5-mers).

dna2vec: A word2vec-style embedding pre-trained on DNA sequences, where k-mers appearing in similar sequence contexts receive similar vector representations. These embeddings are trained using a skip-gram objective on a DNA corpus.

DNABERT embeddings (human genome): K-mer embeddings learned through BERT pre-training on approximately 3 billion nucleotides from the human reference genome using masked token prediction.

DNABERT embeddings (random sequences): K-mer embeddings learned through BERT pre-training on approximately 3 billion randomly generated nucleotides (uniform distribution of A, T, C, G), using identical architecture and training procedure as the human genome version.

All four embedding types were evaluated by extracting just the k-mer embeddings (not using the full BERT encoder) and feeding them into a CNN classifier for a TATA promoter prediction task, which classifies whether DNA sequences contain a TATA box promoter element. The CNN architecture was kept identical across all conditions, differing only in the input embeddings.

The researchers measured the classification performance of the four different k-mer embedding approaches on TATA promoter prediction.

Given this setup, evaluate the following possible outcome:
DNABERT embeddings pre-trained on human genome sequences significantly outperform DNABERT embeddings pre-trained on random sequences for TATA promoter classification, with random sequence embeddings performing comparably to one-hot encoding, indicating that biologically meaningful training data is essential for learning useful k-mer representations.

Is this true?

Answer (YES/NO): NO